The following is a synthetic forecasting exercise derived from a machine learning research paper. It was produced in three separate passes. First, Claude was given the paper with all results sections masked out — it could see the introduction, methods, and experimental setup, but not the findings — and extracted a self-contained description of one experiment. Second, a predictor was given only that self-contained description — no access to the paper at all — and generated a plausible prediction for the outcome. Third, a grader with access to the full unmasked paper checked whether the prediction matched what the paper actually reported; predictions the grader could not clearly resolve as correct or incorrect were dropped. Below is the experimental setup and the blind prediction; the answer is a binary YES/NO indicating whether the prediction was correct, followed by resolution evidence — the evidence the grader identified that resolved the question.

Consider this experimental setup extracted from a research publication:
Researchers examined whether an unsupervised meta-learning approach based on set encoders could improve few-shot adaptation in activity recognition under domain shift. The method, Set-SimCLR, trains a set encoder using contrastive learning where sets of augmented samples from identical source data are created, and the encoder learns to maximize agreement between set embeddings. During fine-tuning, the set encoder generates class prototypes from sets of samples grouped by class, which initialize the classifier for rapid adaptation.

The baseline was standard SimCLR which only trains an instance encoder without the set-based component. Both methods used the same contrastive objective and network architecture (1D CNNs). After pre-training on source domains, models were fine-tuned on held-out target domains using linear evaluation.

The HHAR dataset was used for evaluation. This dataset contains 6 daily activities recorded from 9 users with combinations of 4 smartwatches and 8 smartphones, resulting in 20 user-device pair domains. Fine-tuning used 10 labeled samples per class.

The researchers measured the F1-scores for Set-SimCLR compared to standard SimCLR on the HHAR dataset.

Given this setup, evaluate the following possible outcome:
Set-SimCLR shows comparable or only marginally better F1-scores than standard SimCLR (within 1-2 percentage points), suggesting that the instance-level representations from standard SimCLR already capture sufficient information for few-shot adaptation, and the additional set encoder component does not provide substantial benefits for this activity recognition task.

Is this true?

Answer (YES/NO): NO